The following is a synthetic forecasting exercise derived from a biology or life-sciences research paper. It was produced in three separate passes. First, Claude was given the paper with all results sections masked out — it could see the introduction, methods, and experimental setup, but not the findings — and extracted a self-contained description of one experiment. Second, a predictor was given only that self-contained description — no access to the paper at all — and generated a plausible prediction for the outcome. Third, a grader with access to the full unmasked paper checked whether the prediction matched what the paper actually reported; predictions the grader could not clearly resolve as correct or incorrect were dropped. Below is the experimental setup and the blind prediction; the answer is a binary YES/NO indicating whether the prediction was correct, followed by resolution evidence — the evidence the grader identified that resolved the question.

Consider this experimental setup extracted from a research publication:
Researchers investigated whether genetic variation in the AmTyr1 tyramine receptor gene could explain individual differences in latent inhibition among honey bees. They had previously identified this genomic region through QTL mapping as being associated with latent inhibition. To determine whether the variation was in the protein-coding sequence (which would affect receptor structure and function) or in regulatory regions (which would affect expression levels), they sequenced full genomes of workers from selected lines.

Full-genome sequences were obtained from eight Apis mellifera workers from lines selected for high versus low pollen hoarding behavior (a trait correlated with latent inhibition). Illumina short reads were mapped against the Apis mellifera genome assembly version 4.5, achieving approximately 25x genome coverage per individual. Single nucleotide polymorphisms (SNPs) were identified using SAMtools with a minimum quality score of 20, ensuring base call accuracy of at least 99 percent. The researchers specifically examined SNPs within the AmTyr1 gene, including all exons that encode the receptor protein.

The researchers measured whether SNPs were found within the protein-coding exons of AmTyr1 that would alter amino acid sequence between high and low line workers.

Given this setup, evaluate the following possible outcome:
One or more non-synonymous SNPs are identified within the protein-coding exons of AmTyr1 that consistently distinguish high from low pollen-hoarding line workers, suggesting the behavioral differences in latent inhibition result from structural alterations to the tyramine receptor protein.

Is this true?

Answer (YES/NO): NO